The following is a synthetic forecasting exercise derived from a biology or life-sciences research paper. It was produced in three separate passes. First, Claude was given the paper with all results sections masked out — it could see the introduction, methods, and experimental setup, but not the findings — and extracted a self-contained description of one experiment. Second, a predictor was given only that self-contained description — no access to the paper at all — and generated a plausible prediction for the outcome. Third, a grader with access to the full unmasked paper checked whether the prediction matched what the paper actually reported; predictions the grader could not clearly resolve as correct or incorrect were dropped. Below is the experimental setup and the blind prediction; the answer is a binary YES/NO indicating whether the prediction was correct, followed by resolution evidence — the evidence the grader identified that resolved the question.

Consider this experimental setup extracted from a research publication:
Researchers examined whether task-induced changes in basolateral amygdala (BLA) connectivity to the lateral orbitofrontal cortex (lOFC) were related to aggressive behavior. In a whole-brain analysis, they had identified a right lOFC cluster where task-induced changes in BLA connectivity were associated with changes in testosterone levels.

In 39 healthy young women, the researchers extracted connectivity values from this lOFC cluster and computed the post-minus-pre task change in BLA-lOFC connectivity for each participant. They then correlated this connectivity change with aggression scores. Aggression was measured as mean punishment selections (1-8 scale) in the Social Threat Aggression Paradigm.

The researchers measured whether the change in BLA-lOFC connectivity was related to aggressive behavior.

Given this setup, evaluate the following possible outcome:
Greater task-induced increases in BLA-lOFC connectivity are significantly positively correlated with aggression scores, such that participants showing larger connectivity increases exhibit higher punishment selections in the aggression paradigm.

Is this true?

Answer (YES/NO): NO